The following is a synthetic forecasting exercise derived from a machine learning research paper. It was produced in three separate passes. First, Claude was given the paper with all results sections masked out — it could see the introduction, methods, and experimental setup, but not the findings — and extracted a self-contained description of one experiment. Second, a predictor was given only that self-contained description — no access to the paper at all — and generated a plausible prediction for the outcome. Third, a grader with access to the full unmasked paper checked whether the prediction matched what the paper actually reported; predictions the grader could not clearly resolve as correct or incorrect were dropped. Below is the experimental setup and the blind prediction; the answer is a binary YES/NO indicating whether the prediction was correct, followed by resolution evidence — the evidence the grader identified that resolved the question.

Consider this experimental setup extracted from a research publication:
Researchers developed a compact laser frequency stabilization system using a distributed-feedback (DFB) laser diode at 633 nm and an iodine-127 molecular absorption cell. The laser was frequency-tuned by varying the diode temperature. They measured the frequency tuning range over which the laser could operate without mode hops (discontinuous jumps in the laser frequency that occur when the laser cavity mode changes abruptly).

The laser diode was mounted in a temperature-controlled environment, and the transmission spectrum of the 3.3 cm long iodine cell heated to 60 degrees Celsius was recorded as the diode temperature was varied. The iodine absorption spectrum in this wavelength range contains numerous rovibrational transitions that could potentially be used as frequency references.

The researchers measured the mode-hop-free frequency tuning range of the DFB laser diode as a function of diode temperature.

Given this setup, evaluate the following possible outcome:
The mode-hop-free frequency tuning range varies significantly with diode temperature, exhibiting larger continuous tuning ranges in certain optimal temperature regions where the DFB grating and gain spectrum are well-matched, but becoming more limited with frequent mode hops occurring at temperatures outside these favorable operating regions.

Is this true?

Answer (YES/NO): NO